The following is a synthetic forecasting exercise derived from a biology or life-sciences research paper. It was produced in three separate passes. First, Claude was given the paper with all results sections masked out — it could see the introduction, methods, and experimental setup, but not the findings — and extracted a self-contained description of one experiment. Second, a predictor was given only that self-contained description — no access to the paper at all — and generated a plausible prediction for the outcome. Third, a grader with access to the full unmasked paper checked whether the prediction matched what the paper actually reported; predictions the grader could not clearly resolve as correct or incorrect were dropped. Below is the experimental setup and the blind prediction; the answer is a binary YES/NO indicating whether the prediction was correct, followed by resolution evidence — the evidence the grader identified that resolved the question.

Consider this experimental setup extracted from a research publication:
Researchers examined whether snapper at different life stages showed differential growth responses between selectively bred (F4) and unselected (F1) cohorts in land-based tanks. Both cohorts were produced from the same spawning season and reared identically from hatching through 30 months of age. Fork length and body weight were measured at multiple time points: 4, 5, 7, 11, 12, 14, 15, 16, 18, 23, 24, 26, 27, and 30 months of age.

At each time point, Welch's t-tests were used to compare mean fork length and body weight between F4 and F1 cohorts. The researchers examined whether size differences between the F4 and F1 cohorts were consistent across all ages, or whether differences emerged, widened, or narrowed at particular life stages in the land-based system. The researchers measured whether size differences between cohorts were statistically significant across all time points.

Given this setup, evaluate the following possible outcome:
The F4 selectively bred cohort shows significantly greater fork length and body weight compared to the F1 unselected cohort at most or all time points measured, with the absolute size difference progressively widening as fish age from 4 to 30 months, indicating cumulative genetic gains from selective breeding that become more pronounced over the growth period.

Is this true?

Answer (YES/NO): NO